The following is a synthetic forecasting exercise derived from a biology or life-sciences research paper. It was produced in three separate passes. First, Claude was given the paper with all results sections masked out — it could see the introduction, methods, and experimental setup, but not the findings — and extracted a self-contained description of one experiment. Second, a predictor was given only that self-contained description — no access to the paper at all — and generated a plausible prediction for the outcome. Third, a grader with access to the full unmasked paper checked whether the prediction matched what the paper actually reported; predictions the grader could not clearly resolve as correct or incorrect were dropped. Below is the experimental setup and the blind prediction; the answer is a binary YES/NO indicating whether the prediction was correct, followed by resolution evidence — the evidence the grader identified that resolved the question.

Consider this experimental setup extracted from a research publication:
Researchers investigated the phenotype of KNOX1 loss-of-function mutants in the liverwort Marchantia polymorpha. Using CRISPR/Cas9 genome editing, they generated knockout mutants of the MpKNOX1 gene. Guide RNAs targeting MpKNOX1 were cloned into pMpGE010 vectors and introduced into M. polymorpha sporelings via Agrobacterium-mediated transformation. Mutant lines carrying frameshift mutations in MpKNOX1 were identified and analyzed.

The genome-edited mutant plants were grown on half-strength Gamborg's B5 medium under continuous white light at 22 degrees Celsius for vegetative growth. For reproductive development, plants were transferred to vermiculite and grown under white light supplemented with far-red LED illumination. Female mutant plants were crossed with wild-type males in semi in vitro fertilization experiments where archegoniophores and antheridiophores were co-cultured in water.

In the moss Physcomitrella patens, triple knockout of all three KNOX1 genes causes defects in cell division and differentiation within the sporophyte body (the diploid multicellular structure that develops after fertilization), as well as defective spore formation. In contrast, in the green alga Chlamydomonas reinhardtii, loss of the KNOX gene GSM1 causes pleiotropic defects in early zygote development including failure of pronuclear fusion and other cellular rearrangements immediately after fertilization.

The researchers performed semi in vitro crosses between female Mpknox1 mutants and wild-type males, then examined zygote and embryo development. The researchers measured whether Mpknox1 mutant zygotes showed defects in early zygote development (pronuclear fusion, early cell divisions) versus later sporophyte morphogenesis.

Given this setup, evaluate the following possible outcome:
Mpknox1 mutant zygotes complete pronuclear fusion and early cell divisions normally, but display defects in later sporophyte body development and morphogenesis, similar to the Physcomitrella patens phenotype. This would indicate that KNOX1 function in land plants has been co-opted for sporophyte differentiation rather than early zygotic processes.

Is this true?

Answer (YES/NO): NO